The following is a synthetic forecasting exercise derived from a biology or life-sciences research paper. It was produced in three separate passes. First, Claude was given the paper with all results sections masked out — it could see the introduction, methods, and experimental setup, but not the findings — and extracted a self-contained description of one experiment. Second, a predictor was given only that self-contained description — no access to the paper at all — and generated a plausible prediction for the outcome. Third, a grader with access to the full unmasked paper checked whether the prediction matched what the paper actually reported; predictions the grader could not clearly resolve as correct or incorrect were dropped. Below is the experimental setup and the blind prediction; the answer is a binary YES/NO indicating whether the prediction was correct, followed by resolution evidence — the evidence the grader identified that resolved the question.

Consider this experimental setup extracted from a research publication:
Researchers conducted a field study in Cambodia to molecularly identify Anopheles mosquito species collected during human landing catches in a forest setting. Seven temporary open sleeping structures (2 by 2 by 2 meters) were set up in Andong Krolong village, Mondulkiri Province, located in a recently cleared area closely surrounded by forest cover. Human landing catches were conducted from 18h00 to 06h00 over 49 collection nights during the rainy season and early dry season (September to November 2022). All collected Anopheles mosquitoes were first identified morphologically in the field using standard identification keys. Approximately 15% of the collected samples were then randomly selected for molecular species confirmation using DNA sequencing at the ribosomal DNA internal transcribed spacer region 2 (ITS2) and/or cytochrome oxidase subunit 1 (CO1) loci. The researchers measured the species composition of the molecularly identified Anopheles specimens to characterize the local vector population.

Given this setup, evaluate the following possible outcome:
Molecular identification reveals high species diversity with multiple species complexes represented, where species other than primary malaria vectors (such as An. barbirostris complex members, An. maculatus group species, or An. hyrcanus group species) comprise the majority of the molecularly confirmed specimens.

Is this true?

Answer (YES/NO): NO